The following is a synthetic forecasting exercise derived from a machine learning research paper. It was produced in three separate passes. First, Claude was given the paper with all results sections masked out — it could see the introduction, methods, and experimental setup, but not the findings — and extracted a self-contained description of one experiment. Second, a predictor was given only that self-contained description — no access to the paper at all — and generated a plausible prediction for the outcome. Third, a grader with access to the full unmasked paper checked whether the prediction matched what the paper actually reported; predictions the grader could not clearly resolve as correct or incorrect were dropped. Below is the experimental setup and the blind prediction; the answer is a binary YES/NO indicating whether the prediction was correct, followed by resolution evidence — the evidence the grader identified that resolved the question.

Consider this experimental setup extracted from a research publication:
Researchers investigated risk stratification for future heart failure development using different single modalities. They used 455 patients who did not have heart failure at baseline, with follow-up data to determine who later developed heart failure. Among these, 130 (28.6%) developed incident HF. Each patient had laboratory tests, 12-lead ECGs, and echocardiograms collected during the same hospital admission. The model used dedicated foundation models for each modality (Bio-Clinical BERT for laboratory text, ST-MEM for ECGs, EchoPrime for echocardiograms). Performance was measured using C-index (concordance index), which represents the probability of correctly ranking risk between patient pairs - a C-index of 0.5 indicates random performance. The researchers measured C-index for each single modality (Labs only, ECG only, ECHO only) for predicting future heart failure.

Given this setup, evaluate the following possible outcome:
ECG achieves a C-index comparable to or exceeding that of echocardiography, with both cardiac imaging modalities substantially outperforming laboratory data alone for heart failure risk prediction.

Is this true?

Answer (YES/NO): NO